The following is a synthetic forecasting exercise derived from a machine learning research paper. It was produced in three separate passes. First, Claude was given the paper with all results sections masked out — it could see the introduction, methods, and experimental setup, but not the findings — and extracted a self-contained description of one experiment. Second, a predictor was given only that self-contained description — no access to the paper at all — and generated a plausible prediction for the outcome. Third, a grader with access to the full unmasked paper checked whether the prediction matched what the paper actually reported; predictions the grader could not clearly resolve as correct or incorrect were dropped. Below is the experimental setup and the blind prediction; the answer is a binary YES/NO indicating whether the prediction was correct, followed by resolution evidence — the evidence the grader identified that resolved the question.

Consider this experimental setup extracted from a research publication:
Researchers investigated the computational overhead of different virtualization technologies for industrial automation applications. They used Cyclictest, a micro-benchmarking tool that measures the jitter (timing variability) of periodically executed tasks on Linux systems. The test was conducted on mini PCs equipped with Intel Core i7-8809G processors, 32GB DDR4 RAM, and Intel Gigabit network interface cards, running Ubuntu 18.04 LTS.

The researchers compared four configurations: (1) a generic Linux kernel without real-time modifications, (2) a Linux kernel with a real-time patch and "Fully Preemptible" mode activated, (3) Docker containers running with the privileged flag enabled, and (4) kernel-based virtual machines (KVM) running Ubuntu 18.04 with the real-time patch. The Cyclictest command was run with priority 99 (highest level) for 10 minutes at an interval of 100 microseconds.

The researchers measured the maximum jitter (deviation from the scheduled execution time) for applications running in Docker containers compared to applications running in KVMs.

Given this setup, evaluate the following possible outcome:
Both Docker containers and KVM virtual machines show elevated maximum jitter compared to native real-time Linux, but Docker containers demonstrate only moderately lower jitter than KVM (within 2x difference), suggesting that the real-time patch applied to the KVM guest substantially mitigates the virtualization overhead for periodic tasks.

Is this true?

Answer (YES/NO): NO